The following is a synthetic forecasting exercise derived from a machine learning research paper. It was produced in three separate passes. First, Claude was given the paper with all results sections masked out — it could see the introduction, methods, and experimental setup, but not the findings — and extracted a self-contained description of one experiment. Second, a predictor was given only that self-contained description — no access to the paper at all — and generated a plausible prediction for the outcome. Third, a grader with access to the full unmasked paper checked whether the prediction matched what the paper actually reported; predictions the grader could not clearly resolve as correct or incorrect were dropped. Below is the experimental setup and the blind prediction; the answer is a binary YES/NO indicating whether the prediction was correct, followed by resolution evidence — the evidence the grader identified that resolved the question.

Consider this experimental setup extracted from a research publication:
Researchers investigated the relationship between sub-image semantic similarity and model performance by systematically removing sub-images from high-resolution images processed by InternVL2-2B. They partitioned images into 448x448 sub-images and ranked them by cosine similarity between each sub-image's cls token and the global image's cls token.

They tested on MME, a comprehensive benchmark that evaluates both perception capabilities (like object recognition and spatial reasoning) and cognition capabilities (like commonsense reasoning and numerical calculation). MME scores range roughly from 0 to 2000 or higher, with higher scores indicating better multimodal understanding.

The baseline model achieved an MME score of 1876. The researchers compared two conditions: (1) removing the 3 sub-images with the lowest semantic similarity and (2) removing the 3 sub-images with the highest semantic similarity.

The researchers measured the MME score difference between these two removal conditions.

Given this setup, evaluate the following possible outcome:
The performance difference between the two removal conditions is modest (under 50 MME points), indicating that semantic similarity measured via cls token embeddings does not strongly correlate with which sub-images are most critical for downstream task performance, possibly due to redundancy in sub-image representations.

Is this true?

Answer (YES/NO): NO